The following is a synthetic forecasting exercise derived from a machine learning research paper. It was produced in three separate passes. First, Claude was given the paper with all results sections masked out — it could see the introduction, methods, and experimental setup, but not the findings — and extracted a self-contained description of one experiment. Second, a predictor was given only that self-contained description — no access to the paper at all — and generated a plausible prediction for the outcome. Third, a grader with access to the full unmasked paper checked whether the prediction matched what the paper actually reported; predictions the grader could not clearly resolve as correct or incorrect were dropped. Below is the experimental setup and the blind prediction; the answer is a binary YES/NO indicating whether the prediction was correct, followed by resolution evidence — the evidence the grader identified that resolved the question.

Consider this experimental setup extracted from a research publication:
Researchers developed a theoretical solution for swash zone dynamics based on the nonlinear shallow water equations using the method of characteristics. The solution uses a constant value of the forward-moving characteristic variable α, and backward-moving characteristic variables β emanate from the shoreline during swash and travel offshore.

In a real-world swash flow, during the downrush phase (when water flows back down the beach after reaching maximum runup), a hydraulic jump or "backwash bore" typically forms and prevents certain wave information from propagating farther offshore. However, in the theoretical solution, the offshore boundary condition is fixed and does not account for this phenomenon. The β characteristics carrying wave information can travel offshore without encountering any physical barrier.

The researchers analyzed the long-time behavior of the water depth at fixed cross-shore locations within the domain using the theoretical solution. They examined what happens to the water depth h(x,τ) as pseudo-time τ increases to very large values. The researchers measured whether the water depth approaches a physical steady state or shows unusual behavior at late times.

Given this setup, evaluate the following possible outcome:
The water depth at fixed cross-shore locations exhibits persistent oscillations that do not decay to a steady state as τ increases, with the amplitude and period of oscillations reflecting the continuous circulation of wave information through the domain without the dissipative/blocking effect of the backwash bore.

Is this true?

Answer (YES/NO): NO